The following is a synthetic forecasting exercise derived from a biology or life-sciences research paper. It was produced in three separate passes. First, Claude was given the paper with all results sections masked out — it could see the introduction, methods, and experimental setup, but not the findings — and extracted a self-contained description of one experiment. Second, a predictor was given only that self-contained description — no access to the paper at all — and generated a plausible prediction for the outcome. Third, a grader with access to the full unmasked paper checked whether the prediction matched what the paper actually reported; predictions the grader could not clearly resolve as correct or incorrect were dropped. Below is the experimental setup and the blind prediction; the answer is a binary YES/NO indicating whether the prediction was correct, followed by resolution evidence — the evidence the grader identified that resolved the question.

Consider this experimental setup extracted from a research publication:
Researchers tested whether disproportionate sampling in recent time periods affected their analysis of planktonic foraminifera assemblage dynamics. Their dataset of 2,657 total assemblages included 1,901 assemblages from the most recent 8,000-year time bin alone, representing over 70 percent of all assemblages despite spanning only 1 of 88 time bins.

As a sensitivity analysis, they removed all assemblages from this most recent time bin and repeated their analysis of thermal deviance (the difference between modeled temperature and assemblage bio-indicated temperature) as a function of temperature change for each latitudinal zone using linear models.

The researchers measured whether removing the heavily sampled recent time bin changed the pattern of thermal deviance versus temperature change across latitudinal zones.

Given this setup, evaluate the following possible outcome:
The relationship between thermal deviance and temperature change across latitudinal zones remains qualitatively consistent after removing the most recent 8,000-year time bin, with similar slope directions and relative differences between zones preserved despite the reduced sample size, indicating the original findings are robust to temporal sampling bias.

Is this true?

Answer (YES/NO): YES